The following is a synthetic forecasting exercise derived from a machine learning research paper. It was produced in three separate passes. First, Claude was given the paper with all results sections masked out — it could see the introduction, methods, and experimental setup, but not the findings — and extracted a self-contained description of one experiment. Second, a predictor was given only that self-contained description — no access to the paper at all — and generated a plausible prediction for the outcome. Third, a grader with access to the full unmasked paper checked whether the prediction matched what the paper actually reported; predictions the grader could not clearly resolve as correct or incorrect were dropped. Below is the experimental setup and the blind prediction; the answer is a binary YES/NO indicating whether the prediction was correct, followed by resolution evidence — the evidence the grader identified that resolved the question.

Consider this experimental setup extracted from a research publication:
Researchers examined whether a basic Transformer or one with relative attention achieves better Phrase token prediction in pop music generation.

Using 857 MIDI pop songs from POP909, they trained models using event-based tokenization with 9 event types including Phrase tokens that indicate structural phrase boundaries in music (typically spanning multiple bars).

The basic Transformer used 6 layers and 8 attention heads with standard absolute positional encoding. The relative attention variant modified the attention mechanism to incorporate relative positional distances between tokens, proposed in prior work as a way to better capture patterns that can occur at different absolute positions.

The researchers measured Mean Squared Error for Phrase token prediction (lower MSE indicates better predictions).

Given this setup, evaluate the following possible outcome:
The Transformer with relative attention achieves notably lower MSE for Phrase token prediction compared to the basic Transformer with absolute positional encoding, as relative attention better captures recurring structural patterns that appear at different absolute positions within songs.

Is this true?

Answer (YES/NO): NO